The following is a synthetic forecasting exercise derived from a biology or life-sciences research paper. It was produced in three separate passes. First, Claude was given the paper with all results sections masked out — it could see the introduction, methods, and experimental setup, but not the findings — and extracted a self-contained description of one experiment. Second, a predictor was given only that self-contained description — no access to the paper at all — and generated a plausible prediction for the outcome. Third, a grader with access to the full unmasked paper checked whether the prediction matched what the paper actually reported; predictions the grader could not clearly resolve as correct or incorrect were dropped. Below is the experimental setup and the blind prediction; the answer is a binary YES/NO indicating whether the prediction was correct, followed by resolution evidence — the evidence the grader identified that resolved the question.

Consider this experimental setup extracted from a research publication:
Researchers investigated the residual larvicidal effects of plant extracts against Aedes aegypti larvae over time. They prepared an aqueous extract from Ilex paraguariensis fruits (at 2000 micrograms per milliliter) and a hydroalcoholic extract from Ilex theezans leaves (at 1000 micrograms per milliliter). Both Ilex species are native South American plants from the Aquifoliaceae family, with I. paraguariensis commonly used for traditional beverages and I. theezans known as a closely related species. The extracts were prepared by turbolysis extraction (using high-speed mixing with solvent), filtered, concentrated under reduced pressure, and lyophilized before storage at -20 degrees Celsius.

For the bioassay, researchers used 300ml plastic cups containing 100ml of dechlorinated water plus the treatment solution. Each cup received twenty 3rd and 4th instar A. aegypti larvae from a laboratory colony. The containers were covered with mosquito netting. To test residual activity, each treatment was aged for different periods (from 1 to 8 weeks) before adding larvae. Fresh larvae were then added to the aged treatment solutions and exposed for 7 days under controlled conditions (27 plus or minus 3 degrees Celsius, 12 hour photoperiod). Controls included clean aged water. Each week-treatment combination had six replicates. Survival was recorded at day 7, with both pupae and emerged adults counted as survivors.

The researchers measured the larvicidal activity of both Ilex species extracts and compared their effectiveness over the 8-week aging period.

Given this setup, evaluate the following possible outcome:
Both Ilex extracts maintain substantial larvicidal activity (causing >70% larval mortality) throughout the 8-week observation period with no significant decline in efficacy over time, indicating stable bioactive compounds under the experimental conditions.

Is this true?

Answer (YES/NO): NO